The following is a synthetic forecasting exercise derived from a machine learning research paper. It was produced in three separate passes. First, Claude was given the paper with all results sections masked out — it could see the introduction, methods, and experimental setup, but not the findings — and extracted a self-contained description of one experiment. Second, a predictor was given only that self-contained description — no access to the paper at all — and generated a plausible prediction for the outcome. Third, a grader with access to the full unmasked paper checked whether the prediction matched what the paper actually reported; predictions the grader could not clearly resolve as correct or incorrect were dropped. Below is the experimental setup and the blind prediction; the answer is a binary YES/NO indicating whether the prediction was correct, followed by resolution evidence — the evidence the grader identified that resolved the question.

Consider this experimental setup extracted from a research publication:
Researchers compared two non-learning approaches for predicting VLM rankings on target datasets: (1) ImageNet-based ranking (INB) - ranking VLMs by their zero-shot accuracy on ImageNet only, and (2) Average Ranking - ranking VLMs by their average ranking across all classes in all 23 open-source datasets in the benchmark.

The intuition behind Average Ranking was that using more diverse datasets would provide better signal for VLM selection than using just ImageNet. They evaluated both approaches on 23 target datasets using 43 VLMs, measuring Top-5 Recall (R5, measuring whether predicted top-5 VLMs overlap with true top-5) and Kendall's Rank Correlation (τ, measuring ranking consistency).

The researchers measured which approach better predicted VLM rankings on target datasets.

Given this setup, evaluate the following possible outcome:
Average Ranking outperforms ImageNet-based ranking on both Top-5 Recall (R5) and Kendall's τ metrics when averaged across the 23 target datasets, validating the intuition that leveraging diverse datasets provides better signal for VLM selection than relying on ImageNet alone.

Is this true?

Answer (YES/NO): NO